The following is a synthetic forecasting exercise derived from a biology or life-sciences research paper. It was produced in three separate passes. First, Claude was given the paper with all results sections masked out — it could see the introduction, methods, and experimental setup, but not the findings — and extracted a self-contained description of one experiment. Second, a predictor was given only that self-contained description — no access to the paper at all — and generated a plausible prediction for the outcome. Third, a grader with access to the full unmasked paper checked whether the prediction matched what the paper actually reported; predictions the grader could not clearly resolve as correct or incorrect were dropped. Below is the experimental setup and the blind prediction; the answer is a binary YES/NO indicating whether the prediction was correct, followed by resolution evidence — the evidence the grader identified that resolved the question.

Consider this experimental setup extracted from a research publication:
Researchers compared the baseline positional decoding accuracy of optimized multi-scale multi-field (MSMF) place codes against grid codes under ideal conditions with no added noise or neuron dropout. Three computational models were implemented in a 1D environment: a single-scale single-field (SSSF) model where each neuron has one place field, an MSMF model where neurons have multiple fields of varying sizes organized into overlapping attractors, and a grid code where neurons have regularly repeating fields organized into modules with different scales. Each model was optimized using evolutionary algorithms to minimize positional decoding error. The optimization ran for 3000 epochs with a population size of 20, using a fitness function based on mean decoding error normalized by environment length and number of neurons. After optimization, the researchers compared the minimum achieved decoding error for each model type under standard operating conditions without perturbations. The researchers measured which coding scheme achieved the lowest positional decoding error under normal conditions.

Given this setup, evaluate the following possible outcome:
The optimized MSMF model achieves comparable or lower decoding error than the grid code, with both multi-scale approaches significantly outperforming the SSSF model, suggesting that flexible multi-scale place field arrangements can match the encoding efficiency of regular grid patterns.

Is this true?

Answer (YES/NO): NO